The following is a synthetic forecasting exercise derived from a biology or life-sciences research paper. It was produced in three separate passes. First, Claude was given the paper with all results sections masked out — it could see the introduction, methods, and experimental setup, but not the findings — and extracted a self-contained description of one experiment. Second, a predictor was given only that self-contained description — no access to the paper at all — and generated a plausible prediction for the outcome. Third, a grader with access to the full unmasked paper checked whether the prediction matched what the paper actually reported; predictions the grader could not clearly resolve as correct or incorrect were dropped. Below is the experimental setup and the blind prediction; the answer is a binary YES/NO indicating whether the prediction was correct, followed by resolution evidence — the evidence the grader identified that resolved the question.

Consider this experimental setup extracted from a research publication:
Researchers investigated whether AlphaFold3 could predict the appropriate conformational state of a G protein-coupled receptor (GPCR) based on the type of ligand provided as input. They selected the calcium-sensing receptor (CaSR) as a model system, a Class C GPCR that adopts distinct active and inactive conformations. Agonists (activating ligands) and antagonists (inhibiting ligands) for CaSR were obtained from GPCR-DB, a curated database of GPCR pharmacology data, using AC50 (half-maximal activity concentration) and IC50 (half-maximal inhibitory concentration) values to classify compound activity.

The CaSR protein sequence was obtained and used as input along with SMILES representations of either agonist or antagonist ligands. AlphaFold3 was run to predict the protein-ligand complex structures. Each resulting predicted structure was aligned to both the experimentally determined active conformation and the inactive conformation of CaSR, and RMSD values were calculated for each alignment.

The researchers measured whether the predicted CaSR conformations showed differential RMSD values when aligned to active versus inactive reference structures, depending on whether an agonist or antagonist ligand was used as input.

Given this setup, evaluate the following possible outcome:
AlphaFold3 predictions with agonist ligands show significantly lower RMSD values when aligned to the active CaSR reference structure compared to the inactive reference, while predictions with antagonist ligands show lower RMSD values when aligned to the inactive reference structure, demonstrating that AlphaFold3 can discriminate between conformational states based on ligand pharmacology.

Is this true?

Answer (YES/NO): NO